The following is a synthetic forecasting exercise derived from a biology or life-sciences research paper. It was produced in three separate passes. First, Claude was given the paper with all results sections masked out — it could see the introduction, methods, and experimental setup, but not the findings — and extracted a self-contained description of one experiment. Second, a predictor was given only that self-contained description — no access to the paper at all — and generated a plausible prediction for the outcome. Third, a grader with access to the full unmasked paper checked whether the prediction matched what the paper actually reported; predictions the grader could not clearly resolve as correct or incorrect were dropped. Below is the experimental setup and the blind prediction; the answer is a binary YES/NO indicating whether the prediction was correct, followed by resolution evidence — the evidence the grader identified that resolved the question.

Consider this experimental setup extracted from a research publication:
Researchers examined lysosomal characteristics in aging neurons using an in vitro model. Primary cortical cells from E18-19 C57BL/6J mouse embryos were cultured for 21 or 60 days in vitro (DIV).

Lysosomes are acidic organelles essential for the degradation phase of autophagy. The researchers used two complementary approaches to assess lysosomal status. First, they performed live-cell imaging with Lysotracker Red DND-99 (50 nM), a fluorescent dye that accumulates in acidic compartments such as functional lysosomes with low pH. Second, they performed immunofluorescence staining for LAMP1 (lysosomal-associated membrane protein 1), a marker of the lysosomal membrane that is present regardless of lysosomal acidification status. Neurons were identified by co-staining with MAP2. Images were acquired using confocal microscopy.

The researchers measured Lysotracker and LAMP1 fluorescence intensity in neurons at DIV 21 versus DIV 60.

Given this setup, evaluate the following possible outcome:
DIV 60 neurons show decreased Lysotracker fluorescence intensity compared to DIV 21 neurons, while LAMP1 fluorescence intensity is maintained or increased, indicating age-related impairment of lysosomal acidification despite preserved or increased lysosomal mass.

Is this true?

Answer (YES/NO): NO